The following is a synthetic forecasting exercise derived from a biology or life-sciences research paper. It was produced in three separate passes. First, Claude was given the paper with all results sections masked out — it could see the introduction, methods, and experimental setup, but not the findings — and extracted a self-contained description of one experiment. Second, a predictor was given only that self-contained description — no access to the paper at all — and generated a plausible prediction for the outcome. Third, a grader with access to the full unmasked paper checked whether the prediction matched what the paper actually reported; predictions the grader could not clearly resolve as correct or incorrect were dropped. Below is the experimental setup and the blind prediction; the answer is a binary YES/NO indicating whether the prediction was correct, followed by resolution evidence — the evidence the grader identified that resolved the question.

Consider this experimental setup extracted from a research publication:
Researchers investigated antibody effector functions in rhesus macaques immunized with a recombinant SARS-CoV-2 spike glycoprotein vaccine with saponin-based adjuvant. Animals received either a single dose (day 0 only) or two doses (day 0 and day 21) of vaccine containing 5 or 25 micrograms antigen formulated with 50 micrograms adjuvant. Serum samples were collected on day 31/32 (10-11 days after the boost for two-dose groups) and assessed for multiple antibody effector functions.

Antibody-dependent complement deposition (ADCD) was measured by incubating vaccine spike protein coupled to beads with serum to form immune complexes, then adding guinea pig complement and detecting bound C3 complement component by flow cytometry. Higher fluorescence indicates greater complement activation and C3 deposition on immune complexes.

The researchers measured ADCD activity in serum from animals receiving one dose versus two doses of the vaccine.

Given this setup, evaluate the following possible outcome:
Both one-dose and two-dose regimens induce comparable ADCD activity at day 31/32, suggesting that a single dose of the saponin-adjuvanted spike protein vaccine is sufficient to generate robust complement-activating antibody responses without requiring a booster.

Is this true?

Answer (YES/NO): NO